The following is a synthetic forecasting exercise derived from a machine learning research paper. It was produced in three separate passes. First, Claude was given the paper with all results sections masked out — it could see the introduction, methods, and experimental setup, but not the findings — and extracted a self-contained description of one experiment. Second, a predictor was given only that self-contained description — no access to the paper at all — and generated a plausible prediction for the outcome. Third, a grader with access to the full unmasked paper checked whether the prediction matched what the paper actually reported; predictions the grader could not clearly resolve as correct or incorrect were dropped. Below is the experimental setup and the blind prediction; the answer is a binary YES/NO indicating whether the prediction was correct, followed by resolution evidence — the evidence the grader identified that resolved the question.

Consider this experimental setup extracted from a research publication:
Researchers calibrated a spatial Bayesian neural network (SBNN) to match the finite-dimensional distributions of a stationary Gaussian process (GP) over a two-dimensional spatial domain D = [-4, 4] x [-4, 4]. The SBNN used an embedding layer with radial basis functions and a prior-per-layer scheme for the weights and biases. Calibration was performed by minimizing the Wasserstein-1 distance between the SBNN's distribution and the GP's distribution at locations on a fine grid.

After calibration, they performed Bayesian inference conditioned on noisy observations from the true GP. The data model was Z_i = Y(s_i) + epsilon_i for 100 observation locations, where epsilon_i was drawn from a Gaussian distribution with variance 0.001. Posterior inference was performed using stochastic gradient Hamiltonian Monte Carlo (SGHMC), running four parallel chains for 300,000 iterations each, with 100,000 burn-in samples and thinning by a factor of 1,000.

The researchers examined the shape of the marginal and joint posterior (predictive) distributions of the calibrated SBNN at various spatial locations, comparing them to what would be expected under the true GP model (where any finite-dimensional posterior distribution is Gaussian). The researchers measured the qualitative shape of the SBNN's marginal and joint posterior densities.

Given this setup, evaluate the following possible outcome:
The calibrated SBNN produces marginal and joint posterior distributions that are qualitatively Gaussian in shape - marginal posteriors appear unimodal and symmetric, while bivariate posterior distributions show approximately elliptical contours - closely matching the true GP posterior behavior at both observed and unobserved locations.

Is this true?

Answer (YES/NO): YES